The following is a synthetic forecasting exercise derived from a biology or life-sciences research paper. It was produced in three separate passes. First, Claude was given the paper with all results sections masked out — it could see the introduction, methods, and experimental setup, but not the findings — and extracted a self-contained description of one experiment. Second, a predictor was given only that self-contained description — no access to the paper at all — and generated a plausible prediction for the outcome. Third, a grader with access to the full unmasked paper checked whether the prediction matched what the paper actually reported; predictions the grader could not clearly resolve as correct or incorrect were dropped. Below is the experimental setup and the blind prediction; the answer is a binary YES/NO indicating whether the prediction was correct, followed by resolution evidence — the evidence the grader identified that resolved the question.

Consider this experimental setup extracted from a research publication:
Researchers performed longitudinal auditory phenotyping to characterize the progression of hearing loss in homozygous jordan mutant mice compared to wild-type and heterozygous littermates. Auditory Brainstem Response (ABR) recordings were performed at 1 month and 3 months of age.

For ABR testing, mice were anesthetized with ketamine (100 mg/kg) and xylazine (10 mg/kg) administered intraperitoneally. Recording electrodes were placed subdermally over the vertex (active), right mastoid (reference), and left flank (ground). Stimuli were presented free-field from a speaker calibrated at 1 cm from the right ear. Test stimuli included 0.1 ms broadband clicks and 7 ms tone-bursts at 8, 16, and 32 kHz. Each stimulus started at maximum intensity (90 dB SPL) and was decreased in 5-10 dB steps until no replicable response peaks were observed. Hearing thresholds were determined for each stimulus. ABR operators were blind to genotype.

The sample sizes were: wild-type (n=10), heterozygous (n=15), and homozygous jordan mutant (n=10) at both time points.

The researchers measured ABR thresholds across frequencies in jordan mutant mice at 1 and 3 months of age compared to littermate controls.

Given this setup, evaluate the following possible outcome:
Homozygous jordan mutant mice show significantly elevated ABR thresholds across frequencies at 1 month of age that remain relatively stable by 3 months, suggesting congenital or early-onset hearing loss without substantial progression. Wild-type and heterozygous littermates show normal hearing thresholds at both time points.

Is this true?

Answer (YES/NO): NO